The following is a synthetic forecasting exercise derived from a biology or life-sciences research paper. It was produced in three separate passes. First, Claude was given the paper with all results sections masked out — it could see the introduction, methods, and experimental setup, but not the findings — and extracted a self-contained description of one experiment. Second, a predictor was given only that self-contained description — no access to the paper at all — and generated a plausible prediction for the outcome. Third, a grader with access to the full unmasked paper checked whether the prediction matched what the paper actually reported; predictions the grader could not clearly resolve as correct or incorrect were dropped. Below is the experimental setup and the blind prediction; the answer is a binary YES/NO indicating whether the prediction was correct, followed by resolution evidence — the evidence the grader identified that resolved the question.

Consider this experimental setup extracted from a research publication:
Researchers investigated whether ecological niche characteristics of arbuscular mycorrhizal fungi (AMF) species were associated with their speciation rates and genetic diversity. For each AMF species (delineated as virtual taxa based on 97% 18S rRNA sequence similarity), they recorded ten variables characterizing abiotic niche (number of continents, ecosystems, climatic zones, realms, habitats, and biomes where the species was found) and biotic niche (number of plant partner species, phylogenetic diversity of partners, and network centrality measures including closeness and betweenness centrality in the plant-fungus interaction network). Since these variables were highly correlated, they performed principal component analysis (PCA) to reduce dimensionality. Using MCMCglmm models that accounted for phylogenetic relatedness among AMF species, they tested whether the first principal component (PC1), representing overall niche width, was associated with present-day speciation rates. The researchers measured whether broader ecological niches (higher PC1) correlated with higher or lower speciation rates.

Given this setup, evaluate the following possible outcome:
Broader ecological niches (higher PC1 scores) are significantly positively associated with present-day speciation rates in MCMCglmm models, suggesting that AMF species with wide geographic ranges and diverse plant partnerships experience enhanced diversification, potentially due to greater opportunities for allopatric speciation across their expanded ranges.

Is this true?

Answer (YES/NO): NO